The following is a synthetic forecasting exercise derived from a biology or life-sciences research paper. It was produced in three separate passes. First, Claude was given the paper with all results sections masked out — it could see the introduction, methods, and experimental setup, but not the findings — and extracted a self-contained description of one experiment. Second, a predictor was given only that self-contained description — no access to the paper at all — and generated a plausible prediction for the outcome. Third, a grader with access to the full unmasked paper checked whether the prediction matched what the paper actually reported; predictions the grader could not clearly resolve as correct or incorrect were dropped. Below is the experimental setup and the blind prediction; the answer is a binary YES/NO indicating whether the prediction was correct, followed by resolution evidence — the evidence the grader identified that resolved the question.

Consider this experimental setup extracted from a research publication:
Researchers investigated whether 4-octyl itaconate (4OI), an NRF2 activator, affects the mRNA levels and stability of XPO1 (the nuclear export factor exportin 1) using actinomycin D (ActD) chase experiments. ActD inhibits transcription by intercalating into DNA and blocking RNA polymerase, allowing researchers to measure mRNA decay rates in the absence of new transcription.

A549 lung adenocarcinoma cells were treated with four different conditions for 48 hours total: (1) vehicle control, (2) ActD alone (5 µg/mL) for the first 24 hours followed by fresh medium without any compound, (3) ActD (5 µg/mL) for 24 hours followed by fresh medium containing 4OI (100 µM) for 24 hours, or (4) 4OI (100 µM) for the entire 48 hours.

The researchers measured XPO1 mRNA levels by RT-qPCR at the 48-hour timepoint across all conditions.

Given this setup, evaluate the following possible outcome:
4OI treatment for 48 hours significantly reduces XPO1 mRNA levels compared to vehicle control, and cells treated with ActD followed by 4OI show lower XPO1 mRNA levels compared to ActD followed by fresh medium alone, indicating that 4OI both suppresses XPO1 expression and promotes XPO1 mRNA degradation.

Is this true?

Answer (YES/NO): NO